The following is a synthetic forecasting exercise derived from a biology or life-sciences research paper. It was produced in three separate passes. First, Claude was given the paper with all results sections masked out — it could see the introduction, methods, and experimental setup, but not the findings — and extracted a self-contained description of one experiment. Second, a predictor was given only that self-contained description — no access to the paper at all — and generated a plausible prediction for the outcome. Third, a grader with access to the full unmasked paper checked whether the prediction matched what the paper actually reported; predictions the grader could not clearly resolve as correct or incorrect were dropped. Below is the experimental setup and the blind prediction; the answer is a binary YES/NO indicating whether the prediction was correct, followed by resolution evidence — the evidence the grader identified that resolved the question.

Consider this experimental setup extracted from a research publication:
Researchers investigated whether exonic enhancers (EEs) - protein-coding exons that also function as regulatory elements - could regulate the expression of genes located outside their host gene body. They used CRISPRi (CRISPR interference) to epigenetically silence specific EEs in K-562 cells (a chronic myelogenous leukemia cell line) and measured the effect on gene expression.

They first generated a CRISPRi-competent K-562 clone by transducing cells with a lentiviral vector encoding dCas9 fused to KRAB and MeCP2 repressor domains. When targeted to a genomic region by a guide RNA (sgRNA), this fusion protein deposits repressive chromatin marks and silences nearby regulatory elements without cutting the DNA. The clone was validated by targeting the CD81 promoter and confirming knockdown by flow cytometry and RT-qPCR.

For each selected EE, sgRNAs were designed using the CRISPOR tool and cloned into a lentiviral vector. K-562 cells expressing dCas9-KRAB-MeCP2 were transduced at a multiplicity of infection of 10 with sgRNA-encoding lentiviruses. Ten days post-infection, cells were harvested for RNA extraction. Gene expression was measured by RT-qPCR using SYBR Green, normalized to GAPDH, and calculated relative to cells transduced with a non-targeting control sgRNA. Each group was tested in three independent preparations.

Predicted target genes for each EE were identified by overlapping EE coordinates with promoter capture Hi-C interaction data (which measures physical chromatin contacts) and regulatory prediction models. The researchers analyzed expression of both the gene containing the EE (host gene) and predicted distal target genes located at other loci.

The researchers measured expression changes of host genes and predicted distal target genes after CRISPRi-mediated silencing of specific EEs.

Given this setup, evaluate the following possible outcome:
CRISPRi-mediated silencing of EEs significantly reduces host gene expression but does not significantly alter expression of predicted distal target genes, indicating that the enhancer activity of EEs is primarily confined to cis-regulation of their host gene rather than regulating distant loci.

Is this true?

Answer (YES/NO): NO